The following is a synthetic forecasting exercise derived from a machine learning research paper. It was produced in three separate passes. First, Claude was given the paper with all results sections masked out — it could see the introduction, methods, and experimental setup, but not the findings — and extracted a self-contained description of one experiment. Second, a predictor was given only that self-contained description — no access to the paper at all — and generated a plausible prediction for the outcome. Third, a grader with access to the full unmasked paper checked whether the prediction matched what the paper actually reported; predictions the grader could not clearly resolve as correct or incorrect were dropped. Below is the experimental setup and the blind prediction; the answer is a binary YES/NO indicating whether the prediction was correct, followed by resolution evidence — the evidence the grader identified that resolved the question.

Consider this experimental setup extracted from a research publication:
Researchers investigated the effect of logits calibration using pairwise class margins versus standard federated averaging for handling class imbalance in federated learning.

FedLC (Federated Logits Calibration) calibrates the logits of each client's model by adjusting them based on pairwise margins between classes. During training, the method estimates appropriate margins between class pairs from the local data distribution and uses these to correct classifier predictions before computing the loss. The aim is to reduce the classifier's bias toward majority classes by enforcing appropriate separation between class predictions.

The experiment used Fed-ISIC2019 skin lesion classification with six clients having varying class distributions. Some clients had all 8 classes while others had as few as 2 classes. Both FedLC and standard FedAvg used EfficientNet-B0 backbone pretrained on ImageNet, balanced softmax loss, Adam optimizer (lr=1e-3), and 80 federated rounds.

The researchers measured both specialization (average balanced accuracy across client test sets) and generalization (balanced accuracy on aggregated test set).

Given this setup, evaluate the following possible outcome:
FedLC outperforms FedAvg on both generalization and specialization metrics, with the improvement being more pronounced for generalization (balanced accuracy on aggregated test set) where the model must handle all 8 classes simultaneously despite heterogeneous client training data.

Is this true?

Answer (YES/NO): NO